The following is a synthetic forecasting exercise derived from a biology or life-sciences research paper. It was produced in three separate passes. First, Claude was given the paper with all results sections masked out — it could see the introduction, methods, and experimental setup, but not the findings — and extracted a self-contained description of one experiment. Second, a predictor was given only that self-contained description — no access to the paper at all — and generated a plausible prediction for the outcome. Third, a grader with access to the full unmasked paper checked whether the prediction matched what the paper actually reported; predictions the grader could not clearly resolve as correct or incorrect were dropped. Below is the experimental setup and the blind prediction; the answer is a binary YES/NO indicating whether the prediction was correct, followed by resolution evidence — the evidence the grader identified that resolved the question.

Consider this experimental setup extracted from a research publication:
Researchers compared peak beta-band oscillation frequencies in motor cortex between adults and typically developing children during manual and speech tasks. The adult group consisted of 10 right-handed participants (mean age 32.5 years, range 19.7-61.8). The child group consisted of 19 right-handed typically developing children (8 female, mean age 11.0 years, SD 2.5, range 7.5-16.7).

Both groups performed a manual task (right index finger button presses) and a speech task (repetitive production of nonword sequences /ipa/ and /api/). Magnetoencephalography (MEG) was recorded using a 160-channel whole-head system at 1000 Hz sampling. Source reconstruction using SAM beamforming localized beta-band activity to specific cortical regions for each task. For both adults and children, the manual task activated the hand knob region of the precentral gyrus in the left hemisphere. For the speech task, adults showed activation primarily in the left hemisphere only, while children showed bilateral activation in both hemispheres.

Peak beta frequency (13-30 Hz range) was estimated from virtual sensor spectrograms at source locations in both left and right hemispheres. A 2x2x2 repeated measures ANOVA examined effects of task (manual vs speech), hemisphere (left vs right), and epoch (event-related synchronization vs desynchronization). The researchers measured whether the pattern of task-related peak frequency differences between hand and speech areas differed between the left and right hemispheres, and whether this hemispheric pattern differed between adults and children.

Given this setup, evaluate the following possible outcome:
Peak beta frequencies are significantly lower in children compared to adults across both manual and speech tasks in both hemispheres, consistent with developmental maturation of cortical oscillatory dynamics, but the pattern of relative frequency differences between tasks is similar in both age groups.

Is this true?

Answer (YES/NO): NO